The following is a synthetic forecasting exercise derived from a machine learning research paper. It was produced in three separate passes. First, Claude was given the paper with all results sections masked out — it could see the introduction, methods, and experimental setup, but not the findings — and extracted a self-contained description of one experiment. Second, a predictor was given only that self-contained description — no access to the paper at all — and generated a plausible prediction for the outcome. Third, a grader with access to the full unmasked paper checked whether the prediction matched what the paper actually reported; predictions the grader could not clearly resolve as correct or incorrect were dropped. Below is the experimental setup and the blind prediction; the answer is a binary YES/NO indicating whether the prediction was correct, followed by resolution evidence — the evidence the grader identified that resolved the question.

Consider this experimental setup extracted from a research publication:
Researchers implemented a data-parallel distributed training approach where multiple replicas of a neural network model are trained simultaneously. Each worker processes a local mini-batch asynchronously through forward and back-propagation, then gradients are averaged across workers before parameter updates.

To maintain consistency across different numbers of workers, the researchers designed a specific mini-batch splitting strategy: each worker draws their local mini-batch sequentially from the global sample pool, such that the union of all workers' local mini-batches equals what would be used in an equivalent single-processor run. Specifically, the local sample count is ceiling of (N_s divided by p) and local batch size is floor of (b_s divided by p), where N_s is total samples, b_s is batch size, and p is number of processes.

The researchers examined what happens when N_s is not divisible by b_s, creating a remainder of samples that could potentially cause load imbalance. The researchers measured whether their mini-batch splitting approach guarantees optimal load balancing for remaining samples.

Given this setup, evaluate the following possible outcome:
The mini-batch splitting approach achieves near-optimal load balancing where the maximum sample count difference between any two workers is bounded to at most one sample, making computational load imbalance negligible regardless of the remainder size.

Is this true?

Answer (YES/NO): NO